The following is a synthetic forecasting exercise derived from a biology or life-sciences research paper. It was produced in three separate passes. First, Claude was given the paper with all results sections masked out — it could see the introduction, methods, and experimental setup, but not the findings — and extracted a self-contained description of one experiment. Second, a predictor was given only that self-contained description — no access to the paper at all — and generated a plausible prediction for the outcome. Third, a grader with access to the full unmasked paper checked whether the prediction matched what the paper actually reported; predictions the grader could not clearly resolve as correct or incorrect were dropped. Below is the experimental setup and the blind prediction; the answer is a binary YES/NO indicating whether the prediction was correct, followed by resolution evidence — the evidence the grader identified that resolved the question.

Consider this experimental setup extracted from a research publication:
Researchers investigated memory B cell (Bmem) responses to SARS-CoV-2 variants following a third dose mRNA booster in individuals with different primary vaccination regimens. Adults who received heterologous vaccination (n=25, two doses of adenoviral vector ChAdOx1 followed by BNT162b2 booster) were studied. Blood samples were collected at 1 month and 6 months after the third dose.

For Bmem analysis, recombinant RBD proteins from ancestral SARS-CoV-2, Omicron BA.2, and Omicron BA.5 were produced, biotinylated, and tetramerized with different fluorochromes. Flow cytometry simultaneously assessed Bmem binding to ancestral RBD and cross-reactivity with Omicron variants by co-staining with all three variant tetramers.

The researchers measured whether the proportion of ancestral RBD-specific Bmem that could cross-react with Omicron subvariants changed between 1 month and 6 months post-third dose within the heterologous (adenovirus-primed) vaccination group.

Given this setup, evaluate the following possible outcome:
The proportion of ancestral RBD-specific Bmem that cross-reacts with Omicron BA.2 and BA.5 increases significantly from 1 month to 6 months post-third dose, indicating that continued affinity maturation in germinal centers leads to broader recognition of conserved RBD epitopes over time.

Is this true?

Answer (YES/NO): NO